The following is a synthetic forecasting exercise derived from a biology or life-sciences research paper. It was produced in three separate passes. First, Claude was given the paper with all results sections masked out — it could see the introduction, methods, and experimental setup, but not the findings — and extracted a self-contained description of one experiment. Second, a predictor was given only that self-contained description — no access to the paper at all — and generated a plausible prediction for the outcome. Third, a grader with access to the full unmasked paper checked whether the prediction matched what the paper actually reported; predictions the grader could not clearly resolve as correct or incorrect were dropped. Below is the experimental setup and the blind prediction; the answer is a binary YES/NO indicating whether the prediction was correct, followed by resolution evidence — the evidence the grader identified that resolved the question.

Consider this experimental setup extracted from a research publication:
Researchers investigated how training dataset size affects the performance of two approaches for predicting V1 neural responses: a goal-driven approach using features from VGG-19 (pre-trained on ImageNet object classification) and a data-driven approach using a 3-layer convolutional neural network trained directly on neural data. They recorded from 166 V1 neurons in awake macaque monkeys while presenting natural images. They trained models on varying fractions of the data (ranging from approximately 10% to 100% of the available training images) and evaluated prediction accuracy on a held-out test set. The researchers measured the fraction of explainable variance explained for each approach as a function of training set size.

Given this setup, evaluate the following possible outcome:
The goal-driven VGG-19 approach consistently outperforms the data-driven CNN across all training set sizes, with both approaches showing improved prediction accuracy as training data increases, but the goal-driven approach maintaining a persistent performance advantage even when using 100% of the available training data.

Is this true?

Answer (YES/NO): NO